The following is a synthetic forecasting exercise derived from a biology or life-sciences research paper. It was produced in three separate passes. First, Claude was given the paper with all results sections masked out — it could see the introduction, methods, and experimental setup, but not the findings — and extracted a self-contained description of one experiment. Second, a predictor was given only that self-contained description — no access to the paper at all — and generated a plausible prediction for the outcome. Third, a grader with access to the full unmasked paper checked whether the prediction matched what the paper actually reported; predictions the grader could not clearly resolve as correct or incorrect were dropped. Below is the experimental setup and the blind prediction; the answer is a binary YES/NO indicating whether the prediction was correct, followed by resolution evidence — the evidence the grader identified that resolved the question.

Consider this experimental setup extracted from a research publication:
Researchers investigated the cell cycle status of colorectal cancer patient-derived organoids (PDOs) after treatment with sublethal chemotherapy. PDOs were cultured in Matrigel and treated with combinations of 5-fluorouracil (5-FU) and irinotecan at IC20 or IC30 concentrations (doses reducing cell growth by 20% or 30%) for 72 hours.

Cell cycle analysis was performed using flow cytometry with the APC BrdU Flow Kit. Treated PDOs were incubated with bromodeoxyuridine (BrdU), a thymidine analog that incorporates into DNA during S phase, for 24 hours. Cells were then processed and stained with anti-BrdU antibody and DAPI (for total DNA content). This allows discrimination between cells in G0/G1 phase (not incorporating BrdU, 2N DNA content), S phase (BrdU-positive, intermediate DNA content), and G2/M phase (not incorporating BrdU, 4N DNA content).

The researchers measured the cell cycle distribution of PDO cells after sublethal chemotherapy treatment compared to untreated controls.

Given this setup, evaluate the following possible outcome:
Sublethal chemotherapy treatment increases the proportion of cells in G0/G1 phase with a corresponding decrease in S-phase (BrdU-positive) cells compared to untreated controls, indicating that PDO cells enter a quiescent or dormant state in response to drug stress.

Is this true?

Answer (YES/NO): YES